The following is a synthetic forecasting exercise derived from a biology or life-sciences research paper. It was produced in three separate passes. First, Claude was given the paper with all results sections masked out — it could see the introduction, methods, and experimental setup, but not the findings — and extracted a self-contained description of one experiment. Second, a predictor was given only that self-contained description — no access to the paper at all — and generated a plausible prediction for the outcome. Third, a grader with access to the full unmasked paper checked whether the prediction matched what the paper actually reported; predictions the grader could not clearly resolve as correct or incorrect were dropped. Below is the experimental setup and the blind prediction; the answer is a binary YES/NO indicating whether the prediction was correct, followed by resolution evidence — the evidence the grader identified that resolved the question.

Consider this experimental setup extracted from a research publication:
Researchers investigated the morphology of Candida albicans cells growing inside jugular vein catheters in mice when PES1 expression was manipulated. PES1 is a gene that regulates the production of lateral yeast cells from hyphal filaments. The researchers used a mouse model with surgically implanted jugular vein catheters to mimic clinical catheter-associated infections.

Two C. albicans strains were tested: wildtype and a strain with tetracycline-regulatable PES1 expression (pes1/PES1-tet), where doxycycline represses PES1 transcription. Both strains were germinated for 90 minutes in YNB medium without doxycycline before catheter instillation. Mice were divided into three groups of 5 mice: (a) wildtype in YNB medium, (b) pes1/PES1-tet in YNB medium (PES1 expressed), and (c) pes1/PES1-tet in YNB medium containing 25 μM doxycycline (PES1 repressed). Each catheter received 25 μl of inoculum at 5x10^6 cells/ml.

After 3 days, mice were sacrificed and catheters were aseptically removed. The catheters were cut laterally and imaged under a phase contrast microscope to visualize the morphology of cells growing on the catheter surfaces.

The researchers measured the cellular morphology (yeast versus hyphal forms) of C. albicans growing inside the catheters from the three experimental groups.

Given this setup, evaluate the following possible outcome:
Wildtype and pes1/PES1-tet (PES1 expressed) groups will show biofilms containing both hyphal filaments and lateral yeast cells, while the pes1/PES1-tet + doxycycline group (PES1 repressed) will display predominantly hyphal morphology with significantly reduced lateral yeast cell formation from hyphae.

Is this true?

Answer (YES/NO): YES